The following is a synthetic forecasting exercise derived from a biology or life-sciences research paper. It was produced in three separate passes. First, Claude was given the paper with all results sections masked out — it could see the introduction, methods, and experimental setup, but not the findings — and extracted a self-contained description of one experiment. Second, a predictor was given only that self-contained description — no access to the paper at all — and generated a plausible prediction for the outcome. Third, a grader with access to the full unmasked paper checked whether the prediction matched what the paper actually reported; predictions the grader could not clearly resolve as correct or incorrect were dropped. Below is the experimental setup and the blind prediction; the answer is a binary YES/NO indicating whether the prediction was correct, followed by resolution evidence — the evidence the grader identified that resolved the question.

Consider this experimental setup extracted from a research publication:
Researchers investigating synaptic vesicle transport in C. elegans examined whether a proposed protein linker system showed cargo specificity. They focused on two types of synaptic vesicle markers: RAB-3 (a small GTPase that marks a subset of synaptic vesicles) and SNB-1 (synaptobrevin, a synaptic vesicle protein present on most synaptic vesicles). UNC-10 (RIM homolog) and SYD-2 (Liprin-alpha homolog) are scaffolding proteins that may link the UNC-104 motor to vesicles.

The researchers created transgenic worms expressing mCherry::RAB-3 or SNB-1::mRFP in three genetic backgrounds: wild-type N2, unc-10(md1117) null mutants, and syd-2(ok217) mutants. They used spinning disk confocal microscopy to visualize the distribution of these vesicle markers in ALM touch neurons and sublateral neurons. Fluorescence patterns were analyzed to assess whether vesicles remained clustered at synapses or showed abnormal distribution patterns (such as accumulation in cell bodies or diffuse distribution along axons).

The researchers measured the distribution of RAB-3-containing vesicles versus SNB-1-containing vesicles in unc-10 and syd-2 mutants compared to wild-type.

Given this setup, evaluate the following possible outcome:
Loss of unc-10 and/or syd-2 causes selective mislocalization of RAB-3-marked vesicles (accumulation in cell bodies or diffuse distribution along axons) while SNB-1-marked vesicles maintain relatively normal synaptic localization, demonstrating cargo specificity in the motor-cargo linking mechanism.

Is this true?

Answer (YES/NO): NO